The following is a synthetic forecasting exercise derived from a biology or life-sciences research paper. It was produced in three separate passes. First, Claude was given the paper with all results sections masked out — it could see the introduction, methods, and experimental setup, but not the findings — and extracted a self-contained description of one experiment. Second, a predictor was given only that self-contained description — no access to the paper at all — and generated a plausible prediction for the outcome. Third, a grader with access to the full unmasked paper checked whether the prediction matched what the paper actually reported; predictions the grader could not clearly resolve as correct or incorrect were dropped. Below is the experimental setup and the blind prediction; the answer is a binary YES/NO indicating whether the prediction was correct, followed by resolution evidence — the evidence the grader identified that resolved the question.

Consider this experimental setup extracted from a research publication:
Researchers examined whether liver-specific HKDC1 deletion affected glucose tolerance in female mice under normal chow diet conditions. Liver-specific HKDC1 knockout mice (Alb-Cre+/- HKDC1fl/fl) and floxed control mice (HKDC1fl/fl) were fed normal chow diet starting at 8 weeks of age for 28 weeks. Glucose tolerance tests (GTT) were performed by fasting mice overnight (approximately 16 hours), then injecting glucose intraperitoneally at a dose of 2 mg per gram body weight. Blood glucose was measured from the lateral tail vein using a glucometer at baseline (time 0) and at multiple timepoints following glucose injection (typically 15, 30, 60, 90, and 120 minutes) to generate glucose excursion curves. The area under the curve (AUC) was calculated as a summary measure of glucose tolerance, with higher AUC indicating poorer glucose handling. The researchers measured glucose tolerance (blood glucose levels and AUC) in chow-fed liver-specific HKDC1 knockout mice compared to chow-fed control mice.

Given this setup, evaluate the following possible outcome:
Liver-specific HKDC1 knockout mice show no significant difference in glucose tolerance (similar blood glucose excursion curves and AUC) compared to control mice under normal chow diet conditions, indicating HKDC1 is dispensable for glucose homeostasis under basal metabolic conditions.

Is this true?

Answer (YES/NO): YES